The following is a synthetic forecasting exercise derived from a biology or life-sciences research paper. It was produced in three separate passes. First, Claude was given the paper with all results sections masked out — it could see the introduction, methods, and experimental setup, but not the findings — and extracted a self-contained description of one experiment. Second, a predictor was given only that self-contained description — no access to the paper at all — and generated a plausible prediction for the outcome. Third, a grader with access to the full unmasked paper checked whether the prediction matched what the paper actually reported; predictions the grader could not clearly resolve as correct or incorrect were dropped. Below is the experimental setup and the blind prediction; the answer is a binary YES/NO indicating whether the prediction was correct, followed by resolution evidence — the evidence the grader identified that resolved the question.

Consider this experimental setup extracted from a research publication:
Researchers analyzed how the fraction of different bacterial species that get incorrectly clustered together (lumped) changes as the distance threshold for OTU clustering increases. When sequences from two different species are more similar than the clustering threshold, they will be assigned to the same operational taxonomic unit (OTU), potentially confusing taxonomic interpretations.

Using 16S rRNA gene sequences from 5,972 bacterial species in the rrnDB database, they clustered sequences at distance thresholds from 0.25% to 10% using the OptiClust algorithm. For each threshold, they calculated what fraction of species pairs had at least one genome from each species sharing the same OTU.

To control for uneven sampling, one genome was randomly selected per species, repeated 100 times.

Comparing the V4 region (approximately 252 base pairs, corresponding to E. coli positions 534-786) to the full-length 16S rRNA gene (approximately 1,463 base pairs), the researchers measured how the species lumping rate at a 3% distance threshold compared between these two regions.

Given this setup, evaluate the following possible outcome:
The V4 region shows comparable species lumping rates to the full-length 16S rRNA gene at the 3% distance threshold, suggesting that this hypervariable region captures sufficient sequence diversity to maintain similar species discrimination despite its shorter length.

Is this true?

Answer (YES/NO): NO